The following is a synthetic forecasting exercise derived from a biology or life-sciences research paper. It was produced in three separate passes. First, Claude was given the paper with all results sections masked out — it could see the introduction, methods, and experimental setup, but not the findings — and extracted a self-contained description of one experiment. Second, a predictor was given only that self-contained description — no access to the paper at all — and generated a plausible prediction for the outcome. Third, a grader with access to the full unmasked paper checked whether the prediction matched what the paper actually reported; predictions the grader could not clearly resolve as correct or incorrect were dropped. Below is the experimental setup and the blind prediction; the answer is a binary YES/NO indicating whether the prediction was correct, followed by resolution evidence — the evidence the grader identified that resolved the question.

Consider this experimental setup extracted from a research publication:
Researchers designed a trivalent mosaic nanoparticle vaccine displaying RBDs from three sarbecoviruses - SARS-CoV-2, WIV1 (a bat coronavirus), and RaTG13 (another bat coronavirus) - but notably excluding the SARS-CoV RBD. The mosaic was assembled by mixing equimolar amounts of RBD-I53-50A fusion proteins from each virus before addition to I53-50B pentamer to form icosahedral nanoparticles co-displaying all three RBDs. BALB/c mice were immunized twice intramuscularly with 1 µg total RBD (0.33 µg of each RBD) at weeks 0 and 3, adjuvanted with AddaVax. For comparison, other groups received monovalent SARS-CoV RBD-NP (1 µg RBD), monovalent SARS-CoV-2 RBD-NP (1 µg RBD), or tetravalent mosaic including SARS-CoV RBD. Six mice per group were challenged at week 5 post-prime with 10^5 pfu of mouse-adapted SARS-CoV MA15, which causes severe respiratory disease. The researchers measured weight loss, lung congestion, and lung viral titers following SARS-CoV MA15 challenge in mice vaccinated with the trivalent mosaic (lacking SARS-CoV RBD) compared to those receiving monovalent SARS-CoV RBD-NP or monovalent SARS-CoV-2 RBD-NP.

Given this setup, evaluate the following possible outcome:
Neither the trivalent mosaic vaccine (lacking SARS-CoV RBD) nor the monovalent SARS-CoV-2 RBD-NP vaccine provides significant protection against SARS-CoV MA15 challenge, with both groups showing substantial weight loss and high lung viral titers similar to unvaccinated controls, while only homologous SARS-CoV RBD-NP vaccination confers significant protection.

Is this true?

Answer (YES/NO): NO